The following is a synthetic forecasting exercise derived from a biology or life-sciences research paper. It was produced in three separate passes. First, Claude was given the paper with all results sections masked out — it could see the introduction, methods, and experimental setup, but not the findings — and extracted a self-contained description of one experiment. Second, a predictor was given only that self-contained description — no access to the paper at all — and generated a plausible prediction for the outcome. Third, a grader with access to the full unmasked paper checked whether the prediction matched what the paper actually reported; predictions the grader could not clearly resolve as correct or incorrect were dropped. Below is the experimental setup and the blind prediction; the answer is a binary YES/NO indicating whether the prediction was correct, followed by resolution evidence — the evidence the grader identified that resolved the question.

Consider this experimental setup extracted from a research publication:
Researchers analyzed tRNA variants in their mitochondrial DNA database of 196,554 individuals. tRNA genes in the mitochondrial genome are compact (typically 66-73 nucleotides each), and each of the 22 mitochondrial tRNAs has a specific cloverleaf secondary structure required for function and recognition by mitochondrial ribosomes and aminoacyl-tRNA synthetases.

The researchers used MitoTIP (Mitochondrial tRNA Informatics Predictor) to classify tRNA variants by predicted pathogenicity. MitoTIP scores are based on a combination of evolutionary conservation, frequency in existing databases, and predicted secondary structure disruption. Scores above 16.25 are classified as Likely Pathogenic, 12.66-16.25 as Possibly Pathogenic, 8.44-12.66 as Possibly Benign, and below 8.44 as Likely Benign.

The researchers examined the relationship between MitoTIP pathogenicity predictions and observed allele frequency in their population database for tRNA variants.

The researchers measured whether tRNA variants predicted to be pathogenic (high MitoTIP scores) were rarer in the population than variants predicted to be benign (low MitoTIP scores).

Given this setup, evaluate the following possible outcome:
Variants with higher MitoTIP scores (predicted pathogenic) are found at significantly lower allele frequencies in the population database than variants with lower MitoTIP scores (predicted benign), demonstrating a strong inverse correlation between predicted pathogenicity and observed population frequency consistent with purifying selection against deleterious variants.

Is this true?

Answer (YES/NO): YES